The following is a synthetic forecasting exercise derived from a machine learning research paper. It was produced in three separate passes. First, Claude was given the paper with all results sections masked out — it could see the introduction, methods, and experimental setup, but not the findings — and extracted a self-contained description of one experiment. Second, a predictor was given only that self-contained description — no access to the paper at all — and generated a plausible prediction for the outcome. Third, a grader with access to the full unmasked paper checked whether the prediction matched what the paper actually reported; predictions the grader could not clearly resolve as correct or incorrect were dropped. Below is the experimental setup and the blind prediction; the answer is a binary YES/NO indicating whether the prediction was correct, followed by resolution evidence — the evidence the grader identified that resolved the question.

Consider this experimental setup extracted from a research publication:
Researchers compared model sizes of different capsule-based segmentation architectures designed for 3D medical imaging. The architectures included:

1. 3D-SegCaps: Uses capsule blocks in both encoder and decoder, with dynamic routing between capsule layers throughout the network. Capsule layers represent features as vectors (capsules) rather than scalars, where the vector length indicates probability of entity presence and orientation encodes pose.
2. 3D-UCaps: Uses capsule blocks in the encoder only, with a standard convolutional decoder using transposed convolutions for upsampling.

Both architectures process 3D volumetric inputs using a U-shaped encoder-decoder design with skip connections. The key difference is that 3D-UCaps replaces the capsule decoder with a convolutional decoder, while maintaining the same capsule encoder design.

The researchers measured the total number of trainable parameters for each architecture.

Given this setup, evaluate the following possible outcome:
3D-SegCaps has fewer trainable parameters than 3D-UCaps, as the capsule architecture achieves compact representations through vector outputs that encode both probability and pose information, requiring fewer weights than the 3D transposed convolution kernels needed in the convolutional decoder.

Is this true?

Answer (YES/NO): NO